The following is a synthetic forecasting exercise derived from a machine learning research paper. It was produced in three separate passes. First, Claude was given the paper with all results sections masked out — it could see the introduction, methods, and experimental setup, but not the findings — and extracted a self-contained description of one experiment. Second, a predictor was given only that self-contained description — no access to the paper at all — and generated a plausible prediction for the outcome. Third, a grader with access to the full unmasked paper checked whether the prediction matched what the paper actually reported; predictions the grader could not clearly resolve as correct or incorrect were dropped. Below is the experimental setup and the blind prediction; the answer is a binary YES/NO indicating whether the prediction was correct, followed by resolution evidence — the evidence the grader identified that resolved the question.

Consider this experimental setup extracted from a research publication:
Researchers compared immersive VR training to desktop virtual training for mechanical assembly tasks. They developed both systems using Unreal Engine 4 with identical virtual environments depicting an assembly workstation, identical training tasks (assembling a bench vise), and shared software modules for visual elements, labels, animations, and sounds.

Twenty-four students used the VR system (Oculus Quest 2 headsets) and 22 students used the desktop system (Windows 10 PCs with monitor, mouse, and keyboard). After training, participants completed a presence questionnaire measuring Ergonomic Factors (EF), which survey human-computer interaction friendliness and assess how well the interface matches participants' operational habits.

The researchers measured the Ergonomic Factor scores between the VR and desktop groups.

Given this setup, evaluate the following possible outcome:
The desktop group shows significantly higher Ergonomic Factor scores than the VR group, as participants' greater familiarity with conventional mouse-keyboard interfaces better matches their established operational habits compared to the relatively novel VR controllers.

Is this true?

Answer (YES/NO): NO